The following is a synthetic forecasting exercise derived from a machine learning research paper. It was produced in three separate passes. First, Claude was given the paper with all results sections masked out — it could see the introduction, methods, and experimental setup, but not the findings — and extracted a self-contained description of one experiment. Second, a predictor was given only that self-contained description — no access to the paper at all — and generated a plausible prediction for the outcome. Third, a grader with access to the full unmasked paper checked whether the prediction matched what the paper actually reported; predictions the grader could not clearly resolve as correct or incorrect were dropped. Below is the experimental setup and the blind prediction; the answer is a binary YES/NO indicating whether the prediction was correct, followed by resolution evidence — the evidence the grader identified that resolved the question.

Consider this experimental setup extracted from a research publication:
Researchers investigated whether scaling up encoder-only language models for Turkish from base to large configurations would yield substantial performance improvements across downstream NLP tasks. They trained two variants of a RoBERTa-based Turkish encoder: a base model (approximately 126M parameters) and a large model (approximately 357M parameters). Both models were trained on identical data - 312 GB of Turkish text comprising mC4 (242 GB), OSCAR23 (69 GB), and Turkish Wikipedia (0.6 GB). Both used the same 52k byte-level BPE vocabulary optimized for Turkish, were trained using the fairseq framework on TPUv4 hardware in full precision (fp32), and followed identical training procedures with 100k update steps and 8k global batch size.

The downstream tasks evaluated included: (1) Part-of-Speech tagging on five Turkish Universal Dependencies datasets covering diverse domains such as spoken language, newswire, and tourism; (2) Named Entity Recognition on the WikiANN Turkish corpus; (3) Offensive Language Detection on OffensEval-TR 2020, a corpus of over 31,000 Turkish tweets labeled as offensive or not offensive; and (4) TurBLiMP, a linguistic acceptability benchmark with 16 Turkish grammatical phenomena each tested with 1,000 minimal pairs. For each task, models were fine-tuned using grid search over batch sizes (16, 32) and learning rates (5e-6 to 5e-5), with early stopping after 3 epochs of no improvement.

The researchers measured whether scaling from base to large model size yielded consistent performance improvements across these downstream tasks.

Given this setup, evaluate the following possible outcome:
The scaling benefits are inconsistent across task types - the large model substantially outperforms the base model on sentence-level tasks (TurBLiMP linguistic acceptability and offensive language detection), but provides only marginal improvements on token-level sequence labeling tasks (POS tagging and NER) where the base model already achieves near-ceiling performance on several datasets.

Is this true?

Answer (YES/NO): NO